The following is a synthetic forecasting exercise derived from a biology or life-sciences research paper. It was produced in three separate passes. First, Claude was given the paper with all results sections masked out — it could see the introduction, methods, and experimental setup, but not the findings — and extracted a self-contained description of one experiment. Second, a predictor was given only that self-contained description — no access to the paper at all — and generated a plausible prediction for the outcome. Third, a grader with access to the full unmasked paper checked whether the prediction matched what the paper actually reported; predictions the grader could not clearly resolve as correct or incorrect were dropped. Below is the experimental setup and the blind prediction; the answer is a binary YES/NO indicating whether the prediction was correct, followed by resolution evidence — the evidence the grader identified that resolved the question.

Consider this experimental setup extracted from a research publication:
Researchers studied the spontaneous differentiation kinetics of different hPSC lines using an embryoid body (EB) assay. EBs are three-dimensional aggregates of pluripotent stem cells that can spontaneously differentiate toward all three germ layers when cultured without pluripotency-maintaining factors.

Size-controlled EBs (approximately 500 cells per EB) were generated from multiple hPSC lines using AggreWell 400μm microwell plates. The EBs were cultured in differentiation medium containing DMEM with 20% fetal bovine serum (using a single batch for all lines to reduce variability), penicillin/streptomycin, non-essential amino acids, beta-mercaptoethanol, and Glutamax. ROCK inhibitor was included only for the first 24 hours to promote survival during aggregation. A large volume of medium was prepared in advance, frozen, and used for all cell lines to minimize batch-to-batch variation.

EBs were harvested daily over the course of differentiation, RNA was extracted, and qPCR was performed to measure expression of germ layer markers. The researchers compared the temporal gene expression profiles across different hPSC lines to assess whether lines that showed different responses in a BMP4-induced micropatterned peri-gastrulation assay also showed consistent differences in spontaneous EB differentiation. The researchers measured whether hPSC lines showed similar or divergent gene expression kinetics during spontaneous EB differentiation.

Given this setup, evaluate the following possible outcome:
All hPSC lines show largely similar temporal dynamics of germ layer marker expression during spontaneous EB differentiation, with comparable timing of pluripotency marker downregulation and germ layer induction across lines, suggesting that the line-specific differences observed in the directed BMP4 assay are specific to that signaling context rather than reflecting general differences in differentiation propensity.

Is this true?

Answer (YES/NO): NO